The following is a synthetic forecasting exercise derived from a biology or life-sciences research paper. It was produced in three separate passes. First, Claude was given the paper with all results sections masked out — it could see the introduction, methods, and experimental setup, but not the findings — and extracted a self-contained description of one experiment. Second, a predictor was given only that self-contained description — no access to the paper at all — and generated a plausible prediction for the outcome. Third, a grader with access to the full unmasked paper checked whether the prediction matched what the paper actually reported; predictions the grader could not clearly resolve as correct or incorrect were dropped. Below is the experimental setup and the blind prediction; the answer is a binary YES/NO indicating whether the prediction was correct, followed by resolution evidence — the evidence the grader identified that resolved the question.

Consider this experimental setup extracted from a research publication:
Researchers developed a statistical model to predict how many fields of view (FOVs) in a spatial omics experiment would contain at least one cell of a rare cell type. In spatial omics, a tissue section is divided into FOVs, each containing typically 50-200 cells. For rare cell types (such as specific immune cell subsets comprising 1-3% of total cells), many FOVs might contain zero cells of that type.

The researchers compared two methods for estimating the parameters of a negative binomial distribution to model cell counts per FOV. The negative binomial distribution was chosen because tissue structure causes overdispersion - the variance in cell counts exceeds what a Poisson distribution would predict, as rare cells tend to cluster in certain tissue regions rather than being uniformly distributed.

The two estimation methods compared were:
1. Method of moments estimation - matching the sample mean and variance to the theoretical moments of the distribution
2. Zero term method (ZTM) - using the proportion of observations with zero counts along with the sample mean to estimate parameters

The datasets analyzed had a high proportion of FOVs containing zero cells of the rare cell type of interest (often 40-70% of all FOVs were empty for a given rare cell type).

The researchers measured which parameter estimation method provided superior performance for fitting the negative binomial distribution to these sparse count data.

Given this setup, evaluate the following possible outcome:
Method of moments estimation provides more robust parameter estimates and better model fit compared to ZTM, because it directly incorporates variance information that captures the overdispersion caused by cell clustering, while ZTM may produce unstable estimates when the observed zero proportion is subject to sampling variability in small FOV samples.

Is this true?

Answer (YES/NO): NO